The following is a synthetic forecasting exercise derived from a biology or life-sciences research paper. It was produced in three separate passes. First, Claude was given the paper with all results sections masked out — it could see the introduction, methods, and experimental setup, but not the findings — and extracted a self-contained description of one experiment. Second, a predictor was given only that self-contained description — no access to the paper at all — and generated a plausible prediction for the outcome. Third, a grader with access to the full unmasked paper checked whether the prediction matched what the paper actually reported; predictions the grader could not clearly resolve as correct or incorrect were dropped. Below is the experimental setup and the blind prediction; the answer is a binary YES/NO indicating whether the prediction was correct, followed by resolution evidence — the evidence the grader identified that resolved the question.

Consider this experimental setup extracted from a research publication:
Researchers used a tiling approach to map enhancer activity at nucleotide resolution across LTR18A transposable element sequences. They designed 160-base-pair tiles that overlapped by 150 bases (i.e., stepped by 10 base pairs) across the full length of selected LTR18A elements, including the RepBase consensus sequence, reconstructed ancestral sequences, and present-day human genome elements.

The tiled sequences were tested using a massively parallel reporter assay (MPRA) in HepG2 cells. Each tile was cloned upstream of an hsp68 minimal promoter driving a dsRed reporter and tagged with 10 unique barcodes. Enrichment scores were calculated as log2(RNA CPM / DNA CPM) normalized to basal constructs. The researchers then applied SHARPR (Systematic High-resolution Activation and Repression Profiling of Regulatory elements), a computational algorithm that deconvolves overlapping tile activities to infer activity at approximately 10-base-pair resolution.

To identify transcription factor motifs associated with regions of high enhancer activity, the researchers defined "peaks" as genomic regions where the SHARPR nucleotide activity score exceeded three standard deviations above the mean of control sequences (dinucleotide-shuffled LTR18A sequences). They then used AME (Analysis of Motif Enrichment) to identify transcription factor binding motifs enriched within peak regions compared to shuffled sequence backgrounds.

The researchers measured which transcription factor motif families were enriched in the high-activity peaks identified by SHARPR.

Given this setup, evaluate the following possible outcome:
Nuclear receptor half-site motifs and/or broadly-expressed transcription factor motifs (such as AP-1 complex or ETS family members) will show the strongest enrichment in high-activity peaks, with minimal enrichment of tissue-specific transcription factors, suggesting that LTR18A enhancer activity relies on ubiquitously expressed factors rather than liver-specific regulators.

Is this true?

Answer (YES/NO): NO